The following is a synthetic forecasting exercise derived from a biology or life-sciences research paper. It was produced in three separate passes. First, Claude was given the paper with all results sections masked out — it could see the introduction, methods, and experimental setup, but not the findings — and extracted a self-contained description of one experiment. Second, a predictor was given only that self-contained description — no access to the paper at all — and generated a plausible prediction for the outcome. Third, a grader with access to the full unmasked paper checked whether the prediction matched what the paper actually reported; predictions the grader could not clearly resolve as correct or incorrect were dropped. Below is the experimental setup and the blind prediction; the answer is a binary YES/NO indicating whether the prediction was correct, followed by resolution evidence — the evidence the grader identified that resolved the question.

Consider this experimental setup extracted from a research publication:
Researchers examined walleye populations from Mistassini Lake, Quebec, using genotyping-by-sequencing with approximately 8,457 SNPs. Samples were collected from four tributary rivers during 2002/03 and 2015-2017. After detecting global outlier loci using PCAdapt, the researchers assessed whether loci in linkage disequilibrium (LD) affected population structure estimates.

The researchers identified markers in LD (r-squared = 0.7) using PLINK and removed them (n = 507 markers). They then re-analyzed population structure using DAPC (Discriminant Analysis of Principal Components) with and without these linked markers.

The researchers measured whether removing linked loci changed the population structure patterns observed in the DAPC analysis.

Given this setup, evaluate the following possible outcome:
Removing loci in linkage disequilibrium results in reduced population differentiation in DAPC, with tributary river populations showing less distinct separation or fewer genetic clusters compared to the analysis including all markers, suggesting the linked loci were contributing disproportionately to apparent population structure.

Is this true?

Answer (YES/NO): NO